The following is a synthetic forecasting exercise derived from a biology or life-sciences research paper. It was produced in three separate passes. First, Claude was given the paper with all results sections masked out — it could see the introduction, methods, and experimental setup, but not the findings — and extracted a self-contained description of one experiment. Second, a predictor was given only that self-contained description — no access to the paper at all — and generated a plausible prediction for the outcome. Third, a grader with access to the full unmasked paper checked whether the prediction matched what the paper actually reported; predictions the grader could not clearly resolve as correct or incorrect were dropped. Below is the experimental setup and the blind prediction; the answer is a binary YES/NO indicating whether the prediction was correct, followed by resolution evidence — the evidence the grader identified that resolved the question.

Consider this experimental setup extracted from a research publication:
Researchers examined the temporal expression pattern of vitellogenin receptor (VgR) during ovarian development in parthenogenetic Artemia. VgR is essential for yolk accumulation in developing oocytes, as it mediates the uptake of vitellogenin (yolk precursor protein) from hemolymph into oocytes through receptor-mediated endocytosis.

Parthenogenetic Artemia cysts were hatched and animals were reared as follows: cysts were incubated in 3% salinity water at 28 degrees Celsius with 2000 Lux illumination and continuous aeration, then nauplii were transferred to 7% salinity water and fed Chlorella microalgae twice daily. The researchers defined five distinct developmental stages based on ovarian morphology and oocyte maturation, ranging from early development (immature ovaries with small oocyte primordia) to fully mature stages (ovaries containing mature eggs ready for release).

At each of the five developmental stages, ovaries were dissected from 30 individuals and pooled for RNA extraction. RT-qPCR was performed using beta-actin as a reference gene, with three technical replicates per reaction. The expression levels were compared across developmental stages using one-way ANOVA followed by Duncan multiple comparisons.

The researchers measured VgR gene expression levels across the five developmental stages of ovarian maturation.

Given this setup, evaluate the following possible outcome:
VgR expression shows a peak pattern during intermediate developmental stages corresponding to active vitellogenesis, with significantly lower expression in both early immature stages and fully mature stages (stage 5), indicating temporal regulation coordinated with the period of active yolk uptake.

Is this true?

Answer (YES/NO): NO